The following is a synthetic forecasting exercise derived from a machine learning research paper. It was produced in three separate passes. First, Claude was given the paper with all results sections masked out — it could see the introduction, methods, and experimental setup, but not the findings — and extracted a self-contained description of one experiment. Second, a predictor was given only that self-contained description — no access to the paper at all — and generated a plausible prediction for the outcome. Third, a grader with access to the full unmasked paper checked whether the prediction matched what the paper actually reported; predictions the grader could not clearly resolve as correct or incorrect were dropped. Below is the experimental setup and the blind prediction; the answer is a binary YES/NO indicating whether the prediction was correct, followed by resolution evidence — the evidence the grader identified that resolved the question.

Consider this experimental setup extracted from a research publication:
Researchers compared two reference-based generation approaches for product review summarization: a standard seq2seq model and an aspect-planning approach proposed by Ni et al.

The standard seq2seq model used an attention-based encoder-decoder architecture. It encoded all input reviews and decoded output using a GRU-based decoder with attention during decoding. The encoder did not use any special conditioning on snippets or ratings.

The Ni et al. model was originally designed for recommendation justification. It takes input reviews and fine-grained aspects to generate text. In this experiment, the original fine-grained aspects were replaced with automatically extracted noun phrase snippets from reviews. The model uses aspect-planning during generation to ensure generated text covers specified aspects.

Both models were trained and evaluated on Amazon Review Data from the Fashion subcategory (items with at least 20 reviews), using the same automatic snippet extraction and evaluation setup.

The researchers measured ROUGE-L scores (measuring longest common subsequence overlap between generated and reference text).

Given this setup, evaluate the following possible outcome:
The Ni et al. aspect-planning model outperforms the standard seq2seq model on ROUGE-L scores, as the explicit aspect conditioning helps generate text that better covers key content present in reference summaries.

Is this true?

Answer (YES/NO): YES